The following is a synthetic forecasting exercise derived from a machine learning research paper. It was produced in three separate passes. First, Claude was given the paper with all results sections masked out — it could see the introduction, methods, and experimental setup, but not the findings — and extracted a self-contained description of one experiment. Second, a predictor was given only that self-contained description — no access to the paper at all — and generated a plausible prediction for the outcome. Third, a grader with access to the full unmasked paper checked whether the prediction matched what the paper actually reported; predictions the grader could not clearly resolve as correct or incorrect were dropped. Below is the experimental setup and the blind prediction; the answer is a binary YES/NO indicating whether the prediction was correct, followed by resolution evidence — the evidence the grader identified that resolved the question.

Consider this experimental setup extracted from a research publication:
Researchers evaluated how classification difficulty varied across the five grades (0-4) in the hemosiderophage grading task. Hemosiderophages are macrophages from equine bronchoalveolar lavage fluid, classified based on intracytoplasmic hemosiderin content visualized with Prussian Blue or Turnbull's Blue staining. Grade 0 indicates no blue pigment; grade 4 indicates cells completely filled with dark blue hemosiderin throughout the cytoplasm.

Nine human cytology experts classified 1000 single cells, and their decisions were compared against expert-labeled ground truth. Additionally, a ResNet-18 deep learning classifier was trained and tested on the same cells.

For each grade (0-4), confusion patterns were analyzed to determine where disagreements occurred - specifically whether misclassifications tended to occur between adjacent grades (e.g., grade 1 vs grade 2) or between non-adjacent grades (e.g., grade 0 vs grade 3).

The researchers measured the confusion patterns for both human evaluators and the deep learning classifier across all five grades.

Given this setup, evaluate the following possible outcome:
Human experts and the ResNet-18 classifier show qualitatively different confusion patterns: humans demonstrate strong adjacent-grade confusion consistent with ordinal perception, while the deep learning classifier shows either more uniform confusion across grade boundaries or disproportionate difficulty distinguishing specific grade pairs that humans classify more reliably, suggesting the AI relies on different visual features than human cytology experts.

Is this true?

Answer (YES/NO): NO